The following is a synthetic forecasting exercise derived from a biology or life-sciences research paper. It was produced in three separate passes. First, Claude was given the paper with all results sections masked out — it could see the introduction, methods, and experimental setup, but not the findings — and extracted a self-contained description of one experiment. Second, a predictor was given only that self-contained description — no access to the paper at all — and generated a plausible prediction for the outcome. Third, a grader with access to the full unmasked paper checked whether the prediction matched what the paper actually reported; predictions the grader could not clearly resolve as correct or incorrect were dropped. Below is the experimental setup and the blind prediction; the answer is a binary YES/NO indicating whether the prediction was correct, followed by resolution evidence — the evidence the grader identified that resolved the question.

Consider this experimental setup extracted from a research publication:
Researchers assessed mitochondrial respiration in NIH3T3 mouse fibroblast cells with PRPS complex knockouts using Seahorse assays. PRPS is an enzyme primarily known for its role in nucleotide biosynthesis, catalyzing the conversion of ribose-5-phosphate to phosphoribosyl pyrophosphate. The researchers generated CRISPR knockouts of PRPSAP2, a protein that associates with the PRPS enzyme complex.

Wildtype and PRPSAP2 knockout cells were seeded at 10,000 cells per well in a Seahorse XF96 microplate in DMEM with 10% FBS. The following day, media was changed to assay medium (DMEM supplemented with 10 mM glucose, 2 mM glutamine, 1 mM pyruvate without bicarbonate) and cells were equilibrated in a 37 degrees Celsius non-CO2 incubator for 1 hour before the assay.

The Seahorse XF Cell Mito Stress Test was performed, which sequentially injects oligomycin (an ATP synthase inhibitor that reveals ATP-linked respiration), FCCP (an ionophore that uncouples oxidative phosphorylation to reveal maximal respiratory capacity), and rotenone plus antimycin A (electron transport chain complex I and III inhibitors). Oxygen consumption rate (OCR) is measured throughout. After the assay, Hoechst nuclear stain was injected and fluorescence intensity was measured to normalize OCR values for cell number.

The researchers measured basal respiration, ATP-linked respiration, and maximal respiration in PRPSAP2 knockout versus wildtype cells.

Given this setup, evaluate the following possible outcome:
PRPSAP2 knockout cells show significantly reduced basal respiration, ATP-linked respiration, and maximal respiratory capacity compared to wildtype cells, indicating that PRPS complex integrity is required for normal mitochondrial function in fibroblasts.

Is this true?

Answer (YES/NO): YES